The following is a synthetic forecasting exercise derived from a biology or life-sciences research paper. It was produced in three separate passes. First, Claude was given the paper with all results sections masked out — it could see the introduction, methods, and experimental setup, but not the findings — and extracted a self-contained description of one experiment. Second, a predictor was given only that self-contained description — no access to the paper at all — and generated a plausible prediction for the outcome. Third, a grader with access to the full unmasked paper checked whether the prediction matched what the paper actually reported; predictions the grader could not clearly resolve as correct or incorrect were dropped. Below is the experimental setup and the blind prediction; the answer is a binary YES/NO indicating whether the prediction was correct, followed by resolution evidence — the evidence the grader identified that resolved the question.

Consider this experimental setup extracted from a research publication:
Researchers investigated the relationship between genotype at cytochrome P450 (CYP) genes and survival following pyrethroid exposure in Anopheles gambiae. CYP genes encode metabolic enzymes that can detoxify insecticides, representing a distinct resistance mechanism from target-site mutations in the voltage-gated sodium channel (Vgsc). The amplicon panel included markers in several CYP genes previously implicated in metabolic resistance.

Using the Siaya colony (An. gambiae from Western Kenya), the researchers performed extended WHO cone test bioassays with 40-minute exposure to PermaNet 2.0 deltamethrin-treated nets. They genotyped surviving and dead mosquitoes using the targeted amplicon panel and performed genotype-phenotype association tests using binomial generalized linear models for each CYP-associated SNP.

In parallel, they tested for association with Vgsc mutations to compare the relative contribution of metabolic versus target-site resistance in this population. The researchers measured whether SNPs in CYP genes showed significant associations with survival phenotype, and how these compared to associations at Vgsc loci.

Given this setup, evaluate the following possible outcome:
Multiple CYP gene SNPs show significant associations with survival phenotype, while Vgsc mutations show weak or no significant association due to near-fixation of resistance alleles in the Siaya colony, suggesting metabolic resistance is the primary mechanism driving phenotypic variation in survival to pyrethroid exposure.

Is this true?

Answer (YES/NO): NO